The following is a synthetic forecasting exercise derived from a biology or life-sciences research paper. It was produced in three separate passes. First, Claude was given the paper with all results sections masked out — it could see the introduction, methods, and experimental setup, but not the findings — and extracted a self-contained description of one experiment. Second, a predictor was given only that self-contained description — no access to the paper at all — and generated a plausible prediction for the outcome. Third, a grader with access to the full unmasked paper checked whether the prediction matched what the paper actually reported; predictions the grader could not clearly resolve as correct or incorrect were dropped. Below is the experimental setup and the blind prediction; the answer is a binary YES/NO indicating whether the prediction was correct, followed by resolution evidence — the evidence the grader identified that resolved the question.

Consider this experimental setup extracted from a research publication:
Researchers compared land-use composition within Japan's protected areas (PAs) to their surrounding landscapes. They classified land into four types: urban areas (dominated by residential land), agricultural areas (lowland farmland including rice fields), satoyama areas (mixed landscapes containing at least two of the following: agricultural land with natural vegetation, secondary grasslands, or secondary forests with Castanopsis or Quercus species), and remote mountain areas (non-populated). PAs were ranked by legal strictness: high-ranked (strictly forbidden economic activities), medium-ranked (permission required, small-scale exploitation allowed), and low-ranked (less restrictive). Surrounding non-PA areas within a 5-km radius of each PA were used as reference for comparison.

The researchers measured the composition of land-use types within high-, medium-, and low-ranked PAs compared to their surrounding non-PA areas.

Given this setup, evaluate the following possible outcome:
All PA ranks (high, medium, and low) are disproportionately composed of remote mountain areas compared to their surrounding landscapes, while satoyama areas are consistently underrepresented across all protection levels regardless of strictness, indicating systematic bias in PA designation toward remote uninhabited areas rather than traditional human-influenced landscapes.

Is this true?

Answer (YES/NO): NO